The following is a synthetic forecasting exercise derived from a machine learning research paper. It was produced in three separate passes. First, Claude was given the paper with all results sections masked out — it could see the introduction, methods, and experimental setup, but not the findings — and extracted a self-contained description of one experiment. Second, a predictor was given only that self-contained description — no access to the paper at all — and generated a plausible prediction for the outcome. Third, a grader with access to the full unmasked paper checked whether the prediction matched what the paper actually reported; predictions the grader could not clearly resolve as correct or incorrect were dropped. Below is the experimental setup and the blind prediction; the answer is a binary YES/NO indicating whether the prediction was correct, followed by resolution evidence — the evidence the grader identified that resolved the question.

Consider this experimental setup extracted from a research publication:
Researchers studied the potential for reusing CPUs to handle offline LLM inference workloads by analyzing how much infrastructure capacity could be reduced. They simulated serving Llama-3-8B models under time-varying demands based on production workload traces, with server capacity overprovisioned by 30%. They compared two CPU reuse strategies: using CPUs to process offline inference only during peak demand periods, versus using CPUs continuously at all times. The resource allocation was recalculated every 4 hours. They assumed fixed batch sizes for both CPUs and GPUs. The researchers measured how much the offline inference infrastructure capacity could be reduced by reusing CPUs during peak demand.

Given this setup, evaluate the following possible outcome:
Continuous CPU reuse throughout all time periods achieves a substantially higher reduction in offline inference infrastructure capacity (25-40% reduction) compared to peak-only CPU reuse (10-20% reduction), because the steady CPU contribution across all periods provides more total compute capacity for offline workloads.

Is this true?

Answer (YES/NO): NO